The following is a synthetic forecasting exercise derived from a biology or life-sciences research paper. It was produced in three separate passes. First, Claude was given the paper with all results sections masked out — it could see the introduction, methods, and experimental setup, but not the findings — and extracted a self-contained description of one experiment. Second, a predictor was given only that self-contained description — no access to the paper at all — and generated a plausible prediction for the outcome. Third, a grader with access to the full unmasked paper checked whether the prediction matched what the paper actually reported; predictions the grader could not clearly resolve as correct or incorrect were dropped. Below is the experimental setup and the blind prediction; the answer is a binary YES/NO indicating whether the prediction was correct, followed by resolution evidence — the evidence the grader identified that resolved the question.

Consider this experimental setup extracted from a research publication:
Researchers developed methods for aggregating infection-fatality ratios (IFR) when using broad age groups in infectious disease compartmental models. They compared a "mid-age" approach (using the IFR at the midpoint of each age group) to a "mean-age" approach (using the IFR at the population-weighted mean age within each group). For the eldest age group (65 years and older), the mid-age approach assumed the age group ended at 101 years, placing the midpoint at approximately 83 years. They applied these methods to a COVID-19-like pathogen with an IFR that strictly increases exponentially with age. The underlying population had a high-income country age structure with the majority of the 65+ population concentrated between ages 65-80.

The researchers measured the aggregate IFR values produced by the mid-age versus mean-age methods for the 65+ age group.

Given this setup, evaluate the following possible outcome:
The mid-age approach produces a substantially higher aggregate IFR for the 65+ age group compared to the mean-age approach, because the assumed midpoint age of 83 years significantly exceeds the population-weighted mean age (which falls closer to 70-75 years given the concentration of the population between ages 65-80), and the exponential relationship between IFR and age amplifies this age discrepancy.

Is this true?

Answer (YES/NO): YES